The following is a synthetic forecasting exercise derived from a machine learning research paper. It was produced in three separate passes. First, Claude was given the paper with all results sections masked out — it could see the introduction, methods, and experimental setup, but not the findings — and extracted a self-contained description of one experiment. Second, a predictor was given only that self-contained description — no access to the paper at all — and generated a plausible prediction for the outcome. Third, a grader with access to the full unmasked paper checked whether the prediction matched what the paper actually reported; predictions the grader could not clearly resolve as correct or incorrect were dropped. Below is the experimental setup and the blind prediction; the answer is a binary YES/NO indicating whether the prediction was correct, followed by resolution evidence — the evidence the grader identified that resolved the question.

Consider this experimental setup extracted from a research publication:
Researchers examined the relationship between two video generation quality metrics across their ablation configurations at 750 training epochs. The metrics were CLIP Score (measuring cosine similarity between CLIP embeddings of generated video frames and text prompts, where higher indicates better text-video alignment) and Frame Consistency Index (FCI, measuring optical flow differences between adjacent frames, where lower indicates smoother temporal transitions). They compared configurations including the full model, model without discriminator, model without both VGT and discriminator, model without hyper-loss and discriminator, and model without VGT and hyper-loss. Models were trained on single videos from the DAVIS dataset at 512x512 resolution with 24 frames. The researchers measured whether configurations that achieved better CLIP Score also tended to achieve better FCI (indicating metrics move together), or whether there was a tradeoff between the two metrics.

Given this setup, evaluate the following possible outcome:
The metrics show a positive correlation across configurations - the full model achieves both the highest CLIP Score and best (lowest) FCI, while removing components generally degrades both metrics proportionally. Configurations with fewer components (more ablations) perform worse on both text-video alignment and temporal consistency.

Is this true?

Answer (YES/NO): NO